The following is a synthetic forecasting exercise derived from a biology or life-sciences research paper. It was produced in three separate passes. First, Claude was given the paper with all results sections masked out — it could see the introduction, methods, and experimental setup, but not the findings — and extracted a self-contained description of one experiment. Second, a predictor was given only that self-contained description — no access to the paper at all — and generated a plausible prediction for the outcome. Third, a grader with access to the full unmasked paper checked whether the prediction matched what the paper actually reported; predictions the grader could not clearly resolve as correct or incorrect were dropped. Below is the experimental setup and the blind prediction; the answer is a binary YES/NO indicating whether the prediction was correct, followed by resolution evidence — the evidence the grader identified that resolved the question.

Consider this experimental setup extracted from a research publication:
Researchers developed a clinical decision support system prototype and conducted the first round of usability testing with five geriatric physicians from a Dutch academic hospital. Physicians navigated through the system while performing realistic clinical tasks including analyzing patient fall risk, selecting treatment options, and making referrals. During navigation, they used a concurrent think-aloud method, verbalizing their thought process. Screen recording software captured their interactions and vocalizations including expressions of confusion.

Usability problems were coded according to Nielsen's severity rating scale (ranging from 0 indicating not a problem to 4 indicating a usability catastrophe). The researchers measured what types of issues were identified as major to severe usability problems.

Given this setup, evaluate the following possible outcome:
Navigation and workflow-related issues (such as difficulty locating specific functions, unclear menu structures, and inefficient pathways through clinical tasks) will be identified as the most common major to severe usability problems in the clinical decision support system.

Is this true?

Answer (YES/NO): NO